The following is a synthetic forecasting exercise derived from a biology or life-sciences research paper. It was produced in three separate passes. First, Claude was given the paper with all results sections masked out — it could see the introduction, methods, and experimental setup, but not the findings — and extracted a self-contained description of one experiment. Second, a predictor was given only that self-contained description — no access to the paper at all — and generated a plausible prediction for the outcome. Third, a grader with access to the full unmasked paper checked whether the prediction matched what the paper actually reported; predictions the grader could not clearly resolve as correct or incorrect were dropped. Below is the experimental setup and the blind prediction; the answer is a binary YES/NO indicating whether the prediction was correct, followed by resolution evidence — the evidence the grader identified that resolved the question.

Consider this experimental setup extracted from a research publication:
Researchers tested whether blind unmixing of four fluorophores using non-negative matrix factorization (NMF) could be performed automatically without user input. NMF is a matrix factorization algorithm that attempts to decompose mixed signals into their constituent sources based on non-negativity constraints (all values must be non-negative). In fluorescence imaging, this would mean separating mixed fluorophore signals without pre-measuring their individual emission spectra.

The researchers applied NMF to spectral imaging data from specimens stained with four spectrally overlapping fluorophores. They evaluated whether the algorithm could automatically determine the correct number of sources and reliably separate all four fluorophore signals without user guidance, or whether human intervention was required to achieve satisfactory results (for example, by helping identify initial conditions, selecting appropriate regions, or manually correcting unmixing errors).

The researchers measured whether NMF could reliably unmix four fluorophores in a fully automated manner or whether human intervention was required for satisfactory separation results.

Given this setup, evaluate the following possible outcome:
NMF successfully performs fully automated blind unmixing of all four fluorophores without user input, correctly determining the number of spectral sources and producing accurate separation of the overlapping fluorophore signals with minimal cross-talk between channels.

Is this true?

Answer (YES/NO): NO